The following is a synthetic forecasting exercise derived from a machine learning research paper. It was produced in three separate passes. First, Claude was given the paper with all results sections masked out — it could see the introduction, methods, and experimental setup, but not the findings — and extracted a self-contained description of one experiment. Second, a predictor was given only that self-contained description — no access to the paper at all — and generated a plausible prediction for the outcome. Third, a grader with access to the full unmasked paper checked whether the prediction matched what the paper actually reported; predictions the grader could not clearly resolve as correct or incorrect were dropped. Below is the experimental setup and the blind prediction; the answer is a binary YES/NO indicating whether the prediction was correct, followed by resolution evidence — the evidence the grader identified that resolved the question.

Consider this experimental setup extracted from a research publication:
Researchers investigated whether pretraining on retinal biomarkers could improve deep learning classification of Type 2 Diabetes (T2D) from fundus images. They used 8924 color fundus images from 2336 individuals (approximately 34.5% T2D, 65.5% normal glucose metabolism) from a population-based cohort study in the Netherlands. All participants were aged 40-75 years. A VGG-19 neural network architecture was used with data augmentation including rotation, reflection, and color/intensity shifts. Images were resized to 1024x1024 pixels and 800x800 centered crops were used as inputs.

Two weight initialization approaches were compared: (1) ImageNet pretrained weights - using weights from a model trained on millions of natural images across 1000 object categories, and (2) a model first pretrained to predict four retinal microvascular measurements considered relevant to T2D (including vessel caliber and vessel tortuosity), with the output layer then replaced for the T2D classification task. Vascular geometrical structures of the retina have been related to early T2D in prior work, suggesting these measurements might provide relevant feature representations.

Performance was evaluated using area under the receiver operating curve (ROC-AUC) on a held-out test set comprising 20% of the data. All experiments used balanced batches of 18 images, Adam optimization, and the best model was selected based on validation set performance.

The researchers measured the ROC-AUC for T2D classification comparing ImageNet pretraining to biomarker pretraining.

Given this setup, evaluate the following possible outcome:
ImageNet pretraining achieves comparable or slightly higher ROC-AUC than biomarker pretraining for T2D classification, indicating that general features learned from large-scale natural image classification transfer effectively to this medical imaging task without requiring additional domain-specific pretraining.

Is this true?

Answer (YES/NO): YES